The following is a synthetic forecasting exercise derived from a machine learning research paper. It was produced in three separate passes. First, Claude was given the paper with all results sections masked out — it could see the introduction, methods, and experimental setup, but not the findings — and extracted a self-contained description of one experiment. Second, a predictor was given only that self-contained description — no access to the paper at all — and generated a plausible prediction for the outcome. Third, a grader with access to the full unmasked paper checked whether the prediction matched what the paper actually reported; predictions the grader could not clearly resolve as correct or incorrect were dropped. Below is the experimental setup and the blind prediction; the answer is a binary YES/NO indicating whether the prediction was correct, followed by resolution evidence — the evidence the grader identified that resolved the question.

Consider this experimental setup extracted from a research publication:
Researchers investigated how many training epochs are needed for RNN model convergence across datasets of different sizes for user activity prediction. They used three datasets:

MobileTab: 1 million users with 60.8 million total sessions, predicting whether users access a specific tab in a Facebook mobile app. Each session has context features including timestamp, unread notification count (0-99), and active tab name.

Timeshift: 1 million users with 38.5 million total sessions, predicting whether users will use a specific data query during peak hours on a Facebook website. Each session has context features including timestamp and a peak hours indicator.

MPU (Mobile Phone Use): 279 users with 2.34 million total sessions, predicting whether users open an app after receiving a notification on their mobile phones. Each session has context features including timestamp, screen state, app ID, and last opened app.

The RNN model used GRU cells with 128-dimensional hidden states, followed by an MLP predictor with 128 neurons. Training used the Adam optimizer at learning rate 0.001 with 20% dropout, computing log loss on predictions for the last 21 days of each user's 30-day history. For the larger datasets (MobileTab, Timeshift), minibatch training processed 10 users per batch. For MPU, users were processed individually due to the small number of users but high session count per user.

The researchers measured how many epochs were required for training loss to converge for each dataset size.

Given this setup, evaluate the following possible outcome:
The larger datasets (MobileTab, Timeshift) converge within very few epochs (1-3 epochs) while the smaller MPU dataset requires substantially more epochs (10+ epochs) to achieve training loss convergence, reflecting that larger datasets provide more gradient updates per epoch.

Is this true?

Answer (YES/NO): NO